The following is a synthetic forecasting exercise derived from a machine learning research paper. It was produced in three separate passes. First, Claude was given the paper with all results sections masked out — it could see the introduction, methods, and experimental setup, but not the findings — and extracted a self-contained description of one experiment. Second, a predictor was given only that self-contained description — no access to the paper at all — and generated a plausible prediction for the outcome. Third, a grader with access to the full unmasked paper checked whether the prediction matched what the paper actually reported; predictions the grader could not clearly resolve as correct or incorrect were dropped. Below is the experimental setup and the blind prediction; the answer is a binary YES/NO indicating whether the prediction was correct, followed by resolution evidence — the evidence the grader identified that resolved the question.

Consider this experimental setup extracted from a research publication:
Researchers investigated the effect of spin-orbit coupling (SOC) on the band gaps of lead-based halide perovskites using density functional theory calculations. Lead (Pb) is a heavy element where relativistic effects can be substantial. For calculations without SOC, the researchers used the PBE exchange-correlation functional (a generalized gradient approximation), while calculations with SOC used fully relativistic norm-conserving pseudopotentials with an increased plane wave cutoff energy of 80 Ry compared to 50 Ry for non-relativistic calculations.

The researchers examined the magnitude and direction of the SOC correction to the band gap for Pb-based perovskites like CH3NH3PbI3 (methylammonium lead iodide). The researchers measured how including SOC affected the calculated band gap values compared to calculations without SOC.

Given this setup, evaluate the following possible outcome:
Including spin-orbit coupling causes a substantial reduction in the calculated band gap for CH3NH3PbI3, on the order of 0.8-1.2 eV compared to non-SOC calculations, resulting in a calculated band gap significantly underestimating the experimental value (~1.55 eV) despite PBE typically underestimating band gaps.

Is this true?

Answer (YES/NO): YES